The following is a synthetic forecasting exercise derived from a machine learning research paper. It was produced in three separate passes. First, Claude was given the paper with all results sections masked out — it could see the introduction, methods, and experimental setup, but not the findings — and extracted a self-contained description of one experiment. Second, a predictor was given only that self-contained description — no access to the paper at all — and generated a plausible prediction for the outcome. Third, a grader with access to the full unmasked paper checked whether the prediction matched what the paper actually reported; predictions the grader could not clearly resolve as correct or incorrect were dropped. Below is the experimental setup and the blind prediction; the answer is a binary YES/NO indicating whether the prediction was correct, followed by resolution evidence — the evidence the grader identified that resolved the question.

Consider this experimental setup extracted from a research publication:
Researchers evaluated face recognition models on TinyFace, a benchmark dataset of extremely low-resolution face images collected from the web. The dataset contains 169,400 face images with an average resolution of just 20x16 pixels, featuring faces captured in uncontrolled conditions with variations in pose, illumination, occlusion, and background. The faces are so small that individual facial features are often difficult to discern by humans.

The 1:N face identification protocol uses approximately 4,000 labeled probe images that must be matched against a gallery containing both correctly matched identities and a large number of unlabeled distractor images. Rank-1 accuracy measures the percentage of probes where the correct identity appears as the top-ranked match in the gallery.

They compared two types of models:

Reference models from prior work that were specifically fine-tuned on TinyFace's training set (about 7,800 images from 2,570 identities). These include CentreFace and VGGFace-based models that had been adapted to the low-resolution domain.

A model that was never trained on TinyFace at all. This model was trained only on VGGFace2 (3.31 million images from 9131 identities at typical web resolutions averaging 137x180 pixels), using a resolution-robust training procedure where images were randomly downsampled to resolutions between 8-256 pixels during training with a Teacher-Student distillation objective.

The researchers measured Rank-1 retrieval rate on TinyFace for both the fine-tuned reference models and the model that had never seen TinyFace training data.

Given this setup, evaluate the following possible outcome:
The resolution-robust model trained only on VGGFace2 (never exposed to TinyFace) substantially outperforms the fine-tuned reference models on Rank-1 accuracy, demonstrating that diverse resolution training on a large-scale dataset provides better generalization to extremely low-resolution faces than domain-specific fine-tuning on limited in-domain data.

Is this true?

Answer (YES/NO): YES